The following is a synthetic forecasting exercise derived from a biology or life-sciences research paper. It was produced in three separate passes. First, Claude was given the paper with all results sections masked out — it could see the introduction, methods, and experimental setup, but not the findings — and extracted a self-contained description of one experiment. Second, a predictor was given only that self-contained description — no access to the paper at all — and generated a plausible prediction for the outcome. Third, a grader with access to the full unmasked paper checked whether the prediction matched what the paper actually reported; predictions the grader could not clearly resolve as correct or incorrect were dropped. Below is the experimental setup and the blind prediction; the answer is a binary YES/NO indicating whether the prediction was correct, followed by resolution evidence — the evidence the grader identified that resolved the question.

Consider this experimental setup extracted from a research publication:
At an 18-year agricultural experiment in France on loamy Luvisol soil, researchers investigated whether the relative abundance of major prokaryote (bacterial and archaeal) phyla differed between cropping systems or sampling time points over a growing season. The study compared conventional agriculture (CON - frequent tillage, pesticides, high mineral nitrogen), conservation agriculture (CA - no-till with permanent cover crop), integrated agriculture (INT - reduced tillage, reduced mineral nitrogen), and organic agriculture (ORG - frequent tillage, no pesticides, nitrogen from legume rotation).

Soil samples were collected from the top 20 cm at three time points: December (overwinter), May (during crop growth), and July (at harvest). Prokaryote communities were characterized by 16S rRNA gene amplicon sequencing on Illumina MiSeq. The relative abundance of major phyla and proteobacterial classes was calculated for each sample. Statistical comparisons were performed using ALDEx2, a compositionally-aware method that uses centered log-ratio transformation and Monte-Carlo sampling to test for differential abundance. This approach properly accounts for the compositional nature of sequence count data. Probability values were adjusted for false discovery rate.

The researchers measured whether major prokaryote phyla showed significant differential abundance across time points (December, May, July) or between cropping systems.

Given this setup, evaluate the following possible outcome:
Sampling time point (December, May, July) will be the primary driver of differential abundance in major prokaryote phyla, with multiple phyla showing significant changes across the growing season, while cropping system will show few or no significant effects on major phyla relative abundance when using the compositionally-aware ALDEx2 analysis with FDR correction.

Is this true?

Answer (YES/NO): NO